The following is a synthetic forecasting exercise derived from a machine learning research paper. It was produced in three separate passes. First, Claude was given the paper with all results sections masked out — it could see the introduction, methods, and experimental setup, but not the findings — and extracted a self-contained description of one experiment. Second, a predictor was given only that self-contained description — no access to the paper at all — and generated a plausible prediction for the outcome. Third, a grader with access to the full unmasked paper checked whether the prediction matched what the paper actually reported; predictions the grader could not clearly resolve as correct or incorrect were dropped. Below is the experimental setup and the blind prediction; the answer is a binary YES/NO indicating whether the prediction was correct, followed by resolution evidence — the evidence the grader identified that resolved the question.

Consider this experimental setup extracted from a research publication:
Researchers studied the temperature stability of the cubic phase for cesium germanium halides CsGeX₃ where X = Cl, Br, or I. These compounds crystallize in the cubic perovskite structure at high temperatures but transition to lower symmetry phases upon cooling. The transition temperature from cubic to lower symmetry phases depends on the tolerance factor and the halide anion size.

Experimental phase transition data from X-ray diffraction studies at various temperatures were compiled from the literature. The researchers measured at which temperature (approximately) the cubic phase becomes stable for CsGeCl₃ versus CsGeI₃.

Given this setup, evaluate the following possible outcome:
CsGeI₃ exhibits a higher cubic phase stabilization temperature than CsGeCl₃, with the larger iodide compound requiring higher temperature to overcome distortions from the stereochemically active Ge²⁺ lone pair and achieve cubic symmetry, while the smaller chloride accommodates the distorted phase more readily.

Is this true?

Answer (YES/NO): YES